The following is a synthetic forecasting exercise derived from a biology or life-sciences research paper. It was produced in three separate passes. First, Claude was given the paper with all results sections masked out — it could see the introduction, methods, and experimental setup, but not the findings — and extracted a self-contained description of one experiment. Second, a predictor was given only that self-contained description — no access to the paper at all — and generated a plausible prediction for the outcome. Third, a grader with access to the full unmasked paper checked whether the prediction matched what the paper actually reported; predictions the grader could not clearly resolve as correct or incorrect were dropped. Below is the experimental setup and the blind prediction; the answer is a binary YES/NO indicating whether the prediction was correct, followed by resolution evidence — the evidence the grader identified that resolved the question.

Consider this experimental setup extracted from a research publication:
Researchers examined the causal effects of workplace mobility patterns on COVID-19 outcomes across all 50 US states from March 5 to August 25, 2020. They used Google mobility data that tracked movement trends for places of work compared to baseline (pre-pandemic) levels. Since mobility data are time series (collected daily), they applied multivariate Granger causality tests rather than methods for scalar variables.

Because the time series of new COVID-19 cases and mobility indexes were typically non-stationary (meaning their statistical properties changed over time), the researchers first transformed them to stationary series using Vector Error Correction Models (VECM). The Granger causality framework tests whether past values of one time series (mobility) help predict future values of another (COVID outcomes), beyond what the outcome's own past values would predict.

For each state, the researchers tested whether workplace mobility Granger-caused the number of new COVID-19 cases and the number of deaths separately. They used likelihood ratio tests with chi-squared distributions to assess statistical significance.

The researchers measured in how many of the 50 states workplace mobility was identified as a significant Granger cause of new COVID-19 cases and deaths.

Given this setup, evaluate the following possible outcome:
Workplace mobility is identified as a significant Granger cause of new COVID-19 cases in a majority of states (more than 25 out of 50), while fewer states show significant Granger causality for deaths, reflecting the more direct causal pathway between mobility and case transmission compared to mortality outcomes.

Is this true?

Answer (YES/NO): NO